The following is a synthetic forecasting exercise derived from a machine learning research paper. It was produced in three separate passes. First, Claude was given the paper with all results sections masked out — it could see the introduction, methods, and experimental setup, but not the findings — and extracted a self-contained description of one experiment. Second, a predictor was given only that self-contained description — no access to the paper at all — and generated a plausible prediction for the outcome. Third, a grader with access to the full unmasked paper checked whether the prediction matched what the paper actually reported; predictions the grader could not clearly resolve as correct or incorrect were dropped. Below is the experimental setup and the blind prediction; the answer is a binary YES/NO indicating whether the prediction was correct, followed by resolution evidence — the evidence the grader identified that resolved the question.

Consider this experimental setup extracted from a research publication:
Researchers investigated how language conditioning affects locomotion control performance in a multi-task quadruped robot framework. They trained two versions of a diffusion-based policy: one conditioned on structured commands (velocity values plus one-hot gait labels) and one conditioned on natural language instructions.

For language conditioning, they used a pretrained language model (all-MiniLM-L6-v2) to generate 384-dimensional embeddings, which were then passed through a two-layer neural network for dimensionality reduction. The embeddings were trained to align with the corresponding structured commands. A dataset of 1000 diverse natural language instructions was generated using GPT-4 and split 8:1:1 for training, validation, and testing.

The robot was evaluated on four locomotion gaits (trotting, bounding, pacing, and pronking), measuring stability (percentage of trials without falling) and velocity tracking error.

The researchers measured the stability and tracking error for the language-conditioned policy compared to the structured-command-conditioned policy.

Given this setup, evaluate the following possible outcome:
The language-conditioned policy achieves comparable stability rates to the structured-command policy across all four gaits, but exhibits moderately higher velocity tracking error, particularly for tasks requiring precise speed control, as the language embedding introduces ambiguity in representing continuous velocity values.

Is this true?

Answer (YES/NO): YES